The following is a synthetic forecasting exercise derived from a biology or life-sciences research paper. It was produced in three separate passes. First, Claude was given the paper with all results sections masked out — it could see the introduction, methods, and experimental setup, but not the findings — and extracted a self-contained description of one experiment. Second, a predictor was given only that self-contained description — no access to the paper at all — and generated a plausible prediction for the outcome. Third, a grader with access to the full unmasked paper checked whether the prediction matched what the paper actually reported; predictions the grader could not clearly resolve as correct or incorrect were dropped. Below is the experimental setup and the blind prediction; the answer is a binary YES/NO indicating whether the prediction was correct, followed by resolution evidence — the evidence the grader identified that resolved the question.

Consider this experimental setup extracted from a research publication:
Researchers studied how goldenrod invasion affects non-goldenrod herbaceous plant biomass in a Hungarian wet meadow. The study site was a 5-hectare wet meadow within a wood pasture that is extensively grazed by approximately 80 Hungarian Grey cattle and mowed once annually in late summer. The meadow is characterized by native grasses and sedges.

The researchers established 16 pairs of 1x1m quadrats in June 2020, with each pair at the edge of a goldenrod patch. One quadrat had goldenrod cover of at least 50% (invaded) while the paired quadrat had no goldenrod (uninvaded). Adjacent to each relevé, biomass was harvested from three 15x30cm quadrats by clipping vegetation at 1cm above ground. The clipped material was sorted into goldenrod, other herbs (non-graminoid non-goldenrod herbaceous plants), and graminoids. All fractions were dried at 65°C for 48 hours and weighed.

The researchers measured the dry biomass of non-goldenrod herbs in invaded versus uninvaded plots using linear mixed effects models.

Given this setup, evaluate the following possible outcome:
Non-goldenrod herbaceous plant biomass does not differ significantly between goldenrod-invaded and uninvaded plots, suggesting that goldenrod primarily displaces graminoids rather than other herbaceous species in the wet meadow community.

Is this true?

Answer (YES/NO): NO